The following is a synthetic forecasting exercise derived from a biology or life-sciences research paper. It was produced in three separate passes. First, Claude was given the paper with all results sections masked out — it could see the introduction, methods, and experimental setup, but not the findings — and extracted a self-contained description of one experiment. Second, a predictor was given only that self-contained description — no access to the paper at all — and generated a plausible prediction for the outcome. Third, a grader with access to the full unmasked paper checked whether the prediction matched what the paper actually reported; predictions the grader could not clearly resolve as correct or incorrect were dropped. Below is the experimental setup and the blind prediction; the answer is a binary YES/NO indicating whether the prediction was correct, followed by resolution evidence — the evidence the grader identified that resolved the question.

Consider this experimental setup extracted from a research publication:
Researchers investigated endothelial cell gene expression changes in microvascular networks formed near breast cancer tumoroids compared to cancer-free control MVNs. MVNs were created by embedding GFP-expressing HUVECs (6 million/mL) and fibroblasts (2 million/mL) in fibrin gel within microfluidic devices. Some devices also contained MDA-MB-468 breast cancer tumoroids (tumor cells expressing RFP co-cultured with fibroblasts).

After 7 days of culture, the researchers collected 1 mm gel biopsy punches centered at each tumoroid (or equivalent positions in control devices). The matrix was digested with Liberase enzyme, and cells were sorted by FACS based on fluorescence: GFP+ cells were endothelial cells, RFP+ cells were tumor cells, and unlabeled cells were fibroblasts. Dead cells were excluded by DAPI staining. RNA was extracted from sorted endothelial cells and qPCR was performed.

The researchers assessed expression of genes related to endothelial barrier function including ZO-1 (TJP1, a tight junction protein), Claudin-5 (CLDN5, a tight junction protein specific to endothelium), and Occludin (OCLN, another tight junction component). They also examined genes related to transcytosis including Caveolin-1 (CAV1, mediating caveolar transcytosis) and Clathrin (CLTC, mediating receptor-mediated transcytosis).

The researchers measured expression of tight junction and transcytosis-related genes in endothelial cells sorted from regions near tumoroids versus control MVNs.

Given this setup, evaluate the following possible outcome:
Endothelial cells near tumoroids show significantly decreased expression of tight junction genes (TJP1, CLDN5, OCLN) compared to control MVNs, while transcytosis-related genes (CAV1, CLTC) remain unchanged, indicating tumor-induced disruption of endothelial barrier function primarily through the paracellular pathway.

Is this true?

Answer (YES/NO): NO